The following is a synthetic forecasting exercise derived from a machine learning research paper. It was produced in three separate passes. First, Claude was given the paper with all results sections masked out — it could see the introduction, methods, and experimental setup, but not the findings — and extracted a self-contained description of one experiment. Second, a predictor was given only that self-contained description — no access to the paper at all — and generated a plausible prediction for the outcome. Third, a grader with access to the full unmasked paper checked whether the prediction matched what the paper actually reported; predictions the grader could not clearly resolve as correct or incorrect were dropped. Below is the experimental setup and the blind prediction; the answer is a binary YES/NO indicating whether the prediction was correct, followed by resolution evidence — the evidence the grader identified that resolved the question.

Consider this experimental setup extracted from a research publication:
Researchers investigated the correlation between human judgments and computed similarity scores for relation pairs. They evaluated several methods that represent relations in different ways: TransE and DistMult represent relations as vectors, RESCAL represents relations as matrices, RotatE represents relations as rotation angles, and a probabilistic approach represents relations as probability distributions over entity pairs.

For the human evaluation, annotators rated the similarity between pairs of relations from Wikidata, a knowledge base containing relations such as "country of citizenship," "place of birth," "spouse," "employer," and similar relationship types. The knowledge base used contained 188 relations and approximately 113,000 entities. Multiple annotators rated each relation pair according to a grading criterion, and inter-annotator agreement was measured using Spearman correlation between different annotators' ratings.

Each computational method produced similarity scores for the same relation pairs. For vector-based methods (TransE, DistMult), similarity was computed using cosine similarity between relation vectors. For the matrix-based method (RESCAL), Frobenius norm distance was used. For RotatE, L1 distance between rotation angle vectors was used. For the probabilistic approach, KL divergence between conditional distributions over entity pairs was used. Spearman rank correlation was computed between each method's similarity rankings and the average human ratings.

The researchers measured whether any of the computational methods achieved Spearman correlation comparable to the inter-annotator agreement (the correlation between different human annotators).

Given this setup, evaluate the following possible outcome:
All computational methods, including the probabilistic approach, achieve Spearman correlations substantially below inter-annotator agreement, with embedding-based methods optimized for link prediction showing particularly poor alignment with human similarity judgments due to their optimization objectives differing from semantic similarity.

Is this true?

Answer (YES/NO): NO